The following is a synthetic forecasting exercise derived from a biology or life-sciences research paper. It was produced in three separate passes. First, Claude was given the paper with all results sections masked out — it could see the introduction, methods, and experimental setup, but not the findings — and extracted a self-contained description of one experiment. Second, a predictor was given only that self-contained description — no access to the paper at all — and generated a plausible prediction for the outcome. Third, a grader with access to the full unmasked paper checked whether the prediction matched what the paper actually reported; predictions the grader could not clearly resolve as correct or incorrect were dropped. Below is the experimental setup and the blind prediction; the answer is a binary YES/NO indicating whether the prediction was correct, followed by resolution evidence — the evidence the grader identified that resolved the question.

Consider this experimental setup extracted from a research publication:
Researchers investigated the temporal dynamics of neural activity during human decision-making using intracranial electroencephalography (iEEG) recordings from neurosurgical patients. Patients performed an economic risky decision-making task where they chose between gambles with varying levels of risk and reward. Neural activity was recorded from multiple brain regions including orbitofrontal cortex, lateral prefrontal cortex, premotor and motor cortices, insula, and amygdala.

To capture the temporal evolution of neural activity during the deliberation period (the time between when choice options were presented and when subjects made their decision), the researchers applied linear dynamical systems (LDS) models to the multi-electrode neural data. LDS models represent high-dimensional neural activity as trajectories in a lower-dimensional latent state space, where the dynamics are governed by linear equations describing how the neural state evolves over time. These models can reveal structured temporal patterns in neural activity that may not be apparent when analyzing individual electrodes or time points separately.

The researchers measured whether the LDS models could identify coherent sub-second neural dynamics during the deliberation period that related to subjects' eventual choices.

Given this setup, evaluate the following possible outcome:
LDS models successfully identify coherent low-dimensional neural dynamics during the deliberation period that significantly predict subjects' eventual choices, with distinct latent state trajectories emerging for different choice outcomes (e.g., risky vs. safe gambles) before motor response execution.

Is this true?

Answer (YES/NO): YES